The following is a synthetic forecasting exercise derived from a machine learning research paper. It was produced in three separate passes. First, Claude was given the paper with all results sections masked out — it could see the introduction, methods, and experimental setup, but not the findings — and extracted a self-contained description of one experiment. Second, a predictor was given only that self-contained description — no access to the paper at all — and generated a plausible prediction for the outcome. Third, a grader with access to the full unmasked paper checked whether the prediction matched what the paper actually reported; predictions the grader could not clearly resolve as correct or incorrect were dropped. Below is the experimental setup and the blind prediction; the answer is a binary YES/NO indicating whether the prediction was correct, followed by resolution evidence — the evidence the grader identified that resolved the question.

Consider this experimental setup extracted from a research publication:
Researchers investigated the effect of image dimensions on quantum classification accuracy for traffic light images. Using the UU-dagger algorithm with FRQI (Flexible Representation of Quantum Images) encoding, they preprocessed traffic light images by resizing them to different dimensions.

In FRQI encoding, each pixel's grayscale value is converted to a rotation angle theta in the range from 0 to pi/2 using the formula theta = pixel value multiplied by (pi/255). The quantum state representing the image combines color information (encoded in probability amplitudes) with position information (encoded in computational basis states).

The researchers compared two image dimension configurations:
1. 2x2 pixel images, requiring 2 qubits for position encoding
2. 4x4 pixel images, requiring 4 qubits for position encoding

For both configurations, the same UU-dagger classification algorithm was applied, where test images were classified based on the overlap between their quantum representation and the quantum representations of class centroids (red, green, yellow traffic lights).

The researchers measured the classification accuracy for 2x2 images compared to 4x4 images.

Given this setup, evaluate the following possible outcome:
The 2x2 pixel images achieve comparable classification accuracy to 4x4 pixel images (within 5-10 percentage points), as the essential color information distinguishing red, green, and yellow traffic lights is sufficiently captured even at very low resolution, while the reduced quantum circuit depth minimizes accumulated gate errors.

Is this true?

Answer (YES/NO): YES